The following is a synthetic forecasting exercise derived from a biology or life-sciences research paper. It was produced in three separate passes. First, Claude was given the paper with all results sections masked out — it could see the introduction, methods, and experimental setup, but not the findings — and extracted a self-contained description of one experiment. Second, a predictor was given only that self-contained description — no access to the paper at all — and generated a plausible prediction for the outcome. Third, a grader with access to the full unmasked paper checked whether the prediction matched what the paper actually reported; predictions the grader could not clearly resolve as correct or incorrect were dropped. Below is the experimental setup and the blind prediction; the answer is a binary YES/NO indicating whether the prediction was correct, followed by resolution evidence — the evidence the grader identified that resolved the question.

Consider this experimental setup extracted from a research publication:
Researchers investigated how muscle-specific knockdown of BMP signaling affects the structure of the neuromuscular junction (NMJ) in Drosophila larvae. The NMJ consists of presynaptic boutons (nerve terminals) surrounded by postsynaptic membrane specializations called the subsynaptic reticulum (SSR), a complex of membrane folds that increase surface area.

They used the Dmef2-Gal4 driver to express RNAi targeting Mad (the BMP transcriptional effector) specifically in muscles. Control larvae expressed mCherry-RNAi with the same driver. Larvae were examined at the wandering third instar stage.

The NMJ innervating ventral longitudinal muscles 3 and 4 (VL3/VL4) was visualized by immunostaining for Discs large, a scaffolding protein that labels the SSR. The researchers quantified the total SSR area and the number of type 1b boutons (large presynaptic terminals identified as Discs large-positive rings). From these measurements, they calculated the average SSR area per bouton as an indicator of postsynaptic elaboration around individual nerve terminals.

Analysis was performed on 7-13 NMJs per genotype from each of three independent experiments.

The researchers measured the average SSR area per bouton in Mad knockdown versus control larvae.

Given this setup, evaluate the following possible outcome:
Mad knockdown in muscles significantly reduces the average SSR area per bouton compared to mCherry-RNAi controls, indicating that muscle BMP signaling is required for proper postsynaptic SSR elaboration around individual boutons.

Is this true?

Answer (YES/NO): NO